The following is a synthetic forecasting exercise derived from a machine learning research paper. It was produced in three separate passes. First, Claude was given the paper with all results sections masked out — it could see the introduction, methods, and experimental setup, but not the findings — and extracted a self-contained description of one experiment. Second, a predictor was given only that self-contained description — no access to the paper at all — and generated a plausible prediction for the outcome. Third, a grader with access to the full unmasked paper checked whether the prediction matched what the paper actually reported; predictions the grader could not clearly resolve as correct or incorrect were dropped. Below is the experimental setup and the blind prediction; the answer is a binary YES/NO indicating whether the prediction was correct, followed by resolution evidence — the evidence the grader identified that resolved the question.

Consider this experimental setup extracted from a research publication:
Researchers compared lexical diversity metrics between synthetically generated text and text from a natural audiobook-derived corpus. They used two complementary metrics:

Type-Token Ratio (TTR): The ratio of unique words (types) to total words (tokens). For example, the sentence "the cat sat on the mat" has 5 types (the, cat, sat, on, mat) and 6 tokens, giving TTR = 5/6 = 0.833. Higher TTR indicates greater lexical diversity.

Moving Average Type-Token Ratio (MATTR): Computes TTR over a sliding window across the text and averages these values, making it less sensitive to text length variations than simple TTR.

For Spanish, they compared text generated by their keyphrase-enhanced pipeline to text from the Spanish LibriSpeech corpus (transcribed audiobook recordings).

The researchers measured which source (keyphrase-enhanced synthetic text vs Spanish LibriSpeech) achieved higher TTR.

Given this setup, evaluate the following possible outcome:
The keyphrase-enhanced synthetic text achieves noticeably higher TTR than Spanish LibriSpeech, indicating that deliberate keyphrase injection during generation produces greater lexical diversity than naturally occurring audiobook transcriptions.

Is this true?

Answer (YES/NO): NO